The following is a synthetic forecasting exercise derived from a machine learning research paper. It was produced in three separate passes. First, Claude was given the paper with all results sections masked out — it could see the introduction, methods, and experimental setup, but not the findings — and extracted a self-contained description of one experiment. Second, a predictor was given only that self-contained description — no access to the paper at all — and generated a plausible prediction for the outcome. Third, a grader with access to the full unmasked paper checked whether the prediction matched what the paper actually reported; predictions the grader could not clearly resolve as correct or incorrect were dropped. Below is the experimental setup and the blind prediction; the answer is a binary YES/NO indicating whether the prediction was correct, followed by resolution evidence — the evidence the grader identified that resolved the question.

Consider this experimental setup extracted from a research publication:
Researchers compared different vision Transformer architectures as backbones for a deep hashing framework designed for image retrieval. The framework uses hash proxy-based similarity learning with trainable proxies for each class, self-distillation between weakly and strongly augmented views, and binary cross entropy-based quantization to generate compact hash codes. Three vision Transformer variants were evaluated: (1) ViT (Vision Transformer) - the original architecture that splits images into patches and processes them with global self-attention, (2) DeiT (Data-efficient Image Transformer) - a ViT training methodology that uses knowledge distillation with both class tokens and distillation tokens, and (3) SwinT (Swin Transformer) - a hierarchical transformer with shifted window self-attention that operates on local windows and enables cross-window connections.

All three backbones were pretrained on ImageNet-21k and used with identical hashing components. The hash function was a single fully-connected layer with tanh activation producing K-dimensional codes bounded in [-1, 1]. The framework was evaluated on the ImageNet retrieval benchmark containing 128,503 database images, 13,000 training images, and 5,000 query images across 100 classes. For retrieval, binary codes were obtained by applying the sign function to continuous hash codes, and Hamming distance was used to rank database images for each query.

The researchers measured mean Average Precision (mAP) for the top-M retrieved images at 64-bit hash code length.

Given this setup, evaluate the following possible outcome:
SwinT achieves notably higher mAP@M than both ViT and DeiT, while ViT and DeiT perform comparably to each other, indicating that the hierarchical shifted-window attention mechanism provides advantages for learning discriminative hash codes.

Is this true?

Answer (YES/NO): YES